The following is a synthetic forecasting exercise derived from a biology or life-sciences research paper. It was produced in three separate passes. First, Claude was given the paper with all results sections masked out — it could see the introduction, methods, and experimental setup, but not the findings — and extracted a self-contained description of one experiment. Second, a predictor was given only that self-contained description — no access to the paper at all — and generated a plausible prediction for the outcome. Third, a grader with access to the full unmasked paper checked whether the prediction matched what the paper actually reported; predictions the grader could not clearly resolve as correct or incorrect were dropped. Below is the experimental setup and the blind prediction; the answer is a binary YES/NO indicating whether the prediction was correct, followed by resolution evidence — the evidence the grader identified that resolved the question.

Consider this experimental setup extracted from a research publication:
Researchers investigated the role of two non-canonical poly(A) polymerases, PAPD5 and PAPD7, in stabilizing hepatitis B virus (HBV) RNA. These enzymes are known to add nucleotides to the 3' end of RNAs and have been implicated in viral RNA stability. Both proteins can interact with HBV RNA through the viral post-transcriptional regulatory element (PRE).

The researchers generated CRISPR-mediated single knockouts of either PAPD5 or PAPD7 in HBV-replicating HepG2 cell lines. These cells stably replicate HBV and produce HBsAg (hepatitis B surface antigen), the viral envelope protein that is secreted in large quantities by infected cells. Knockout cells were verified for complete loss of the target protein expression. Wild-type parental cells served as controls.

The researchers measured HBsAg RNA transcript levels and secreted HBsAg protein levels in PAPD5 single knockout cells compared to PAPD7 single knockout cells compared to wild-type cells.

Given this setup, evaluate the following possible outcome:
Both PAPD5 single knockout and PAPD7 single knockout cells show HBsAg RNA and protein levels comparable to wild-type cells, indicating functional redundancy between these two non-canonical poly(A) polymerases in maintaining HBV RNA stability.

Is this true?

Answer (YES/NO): YES